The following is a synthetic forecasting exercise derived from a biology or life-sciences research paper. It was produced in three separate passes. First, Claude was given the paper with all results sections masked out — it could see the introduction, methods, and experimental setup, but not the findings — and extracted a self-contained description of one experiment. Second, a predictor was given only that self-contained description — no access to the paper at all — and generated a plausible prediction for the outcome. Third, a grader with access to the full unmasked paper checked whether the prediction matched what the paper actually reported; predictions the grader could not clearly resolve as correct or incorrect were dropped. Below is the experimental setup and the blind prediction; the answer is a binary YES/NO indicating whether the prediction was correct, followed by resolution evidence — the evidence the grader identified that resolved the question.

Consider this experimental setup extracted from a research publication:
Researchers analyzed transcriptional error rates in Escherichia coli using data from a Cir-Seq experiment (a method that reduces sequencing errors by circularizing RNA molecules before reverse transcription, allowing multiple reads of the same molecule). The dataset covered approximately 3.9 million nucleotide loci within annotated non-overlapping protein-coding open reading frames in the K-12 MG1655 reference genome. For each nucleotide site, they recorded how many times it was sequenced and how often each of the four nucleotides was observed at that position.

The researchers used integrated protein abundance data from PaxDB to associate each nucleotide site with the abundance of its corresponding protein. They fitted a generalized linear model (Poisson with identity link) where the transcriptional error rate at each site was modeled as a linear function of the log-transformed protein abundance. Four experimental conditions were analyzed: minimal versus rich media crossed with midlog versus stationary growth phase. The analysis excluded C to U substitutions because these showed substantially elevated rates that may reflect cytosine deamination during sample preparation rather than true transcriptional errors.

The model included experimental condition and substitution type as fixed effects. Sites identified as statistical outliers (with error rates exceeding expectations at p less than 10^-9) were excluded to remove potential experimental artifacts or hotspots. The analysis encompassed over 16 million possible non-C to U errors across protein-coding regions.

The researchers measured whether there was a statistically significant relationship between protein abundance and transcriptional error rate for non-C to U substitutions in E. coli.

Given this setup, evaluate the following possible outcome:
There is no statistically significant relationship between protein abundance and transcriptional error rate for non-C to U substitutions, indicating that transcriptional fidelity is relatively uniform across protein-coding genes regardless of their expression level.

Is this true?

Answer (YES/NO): NO